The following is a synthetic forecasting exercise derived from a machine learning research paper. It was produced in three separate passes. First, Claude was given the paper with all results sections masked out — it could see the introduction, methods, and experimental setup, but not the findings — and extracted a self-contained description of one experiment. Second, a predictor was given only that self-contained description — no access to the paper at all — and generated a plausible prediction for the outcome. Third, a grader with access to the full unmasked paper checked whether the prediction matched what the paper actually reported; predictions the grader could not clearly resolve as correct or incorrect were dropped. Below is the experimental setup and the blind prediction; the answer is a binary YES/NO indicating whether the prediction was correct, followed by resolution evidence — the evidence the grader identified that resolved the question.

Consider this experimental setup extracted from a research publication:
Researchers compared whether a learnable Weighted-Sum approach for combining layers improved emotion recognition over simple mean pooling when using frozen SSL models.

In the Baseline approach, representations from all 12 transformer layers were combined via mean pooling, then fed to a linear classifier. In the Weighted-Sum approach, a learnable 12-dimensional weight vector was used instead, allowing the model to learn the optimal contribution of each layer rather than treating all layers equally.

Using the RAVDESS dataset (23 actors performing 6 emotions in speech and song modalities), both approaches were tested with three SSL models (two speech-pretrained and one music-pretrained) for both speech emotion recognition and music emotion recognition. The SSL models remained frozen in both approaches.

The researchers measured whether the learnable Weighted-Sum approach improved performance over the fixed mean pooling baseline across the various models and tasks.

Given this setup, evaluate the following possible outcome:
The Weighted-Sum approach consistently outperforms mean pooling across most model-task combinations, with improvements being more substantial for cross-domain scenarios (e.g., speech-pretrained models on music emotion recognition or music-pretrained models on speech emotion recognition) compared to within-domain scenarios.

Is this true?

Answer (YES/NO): NO